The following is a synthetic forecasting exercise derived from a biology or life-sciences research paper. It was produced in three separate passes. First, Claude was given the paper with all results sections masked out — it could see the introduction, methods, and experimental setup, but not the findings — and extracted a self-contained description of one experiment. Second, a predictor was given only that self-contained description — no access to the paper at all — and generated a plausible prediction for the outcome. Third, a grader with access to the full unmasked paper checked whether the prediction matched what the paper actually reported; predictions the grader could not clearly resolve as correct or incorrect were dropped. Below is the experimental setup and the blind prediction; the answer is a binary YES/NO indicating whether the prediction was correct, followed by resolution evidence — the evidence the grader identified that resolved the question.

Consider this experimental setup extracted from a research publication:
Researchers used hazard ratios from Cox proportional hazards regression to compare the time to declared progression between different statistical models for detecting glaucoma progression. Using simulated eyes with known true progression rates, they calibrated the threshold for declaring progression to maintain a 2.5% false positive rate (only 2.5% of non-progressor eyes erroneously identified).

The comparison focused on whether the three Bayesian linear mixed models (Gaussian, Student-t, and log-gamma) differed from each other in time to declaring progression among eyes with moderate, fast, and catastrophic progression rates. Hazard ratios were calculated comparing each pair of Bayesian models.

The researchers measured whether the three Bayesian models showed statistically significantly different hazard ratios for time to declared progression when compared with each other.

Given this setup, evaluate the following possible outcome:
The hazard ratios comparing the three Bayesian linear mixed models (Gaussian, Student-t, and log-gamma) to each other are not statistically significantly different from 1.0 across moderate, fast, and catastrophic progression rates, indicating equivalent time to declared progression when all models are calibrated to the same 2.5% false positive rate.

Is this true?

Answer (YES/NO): YES